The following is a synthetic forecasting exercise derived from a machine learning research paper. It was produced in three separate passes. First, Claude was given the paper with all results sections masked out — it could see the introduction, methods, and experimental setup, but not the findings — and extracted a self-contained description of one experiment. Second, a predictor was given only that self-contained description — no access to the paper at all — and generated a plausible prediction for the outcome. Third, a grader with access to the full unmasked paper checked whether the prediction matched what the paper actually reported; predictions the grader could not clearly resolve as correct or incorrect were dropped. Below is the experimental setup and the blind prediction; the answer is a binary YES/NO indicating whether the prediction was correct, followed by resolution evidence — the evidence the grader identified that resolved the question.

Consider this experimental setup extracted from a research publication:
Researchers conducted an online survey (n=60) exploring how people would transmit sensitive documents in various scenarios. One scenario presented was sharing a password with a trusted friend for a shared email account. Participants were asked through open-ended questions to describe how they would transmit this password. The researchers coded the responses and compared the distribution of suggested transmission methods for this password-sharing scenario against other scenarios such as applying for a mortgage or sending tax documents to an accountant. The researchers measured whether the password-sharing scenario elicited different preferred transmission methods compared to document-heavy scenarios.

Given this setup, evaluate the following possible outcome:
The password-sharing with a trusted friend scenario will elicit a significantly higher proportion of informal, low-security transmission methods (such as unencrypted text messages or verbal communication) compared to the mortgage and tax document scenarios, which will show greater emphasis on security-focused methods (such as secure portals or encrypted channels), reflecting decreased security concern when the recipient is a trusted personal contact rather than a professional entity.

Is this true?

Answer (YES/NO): NO